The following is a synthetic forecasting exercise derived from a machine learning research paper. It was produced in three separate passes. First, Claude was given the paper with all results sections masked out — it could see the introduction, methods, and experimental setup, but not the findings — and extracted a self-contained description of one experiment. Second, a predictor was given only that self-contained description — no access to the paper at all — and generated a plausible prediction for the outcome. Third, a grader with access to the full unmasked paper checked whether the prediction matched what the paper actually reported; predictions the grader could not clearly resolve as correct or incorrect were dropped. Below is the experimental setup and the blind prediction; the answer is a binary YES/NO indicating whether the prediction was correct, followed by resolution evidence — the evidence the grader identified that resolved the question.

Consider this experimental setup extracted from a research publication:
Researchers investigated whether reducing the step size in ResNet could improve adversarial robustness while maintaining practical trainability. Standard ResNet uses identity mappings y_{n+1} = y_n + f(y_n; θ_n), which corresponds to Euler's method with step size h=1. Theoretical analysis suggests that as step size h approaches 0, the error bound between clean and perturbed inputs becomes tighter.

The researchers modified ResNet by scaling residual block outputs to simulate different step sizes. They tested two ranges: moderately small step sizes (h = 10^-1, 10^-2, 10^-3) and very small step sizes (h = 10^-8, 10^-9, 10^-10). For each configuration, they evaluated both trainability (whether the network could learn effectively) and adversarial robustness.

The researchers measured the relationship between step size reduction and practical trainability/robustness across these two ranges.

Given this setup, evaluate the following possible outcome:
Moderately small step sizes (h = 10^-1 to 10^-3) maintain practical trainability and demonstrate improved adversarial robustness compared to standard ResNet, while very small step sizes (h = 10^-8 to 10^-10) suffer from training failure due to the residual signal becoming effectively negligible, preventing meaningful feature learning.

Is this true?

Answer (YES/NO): NO